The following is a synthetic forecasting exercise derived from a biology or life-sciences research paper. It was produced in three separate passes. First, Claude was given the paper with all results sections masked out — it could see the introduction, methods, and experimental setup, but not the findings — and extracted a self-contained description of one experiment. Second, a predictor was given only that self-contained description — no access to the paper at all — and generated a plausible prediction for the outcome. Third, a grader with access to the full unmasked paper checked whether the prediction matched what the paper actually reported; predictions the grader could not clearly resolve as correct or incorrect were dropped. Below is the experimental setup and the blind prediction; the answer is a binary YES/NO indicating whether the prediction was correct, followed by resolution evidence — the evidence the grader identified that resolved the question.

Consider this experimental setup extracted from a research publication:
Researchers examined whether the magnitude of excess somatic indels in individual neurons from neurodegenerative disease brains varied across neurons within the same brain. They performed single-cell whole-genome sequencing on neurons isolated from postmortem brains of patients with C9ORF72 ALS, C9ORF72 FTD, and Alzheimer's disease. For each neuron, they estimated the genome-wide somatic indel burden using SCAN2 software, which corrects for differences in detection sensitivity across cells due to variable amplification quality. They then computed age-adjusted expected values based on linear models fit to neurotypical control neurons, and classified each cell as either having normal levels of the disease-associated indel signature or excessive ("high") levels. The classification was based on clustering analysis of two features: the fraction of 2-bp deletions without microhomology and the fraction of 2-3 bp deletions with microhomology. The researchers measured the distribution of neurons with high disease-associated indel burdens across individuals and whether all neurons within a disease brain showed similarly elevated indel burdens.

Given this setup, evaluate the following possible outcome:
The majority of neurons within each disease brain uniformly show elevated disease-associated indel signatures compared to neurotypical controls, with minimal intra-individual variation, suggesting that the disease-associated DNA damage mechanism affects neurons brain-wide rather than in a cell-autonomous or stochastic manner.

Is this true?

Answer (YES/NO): NO